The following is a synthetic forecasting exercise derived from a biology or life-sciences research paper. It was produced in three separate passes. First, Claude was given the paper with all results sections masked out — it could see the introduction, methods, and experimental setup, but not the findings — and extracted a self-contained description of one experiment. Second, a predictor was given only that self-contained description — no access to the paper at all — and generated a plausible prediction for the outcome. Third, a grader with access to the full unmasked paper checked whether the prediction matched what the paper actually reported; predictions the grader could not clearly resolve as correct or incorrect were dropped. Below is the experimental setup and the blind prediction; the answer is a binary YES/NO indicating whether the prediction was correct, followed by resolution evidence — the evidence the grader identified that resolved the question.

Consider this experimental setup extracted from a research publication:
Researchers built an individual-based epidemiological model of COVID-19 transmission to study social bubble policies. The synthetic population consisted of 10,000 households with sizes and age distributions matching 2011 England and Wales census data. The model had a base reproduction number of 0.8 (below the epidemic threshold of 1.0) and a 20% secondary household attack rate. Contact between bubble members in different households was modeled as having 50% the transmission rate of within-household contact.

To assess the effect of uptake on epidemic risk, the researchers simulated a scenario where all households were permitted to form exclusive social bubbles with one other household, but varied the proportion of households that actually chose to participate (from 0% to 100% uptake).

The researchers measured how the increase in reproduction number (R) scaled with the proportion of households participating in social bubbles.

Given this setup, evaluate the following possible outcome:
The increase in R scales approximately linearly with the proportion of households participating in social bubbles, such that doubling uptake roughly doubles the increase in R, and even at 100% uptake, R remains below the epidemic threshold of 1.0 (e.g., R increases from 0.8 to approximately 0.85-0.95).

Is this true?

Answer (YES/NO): NO